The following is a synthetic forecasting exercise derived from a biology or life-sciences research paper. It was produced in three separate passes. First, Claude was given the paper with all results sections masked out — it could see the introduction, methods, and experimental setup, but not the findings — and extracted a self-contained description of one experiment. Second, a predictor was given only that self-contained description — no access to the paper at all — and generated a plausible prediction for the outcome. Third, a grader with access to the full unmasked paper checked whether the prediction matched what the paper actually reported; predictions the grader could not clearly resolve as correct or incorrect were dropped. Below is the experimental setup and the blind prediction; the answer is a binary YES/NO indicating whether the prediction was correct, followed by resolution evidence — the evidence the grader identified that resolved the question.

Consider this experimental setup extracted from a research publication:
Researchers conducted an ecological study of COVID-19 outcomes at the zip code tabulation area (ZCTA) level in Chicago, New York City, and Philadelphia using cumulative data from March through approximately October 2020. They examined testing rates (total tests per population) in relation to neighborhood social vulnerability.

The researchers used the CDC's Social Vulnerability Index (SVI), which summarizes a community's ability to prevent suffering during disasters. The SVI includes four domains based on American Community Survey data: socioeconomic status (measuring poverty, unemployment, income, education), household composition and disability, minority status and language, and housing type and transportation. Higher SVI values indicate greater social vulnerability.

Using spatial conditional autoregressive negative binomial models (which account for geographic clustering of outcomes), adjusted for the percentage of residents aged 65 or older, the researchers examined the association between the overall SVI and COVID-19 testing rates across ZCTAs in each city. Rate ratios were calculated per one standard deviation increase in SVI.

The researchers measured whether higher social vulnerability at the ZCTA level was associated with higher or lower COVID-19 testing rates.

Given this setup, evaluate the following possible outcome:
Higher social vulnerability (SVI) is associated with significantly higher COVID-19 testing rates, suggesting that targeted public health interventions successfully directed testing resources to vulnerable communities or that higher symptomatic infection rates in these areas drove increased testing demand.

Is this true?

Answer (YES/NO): NO